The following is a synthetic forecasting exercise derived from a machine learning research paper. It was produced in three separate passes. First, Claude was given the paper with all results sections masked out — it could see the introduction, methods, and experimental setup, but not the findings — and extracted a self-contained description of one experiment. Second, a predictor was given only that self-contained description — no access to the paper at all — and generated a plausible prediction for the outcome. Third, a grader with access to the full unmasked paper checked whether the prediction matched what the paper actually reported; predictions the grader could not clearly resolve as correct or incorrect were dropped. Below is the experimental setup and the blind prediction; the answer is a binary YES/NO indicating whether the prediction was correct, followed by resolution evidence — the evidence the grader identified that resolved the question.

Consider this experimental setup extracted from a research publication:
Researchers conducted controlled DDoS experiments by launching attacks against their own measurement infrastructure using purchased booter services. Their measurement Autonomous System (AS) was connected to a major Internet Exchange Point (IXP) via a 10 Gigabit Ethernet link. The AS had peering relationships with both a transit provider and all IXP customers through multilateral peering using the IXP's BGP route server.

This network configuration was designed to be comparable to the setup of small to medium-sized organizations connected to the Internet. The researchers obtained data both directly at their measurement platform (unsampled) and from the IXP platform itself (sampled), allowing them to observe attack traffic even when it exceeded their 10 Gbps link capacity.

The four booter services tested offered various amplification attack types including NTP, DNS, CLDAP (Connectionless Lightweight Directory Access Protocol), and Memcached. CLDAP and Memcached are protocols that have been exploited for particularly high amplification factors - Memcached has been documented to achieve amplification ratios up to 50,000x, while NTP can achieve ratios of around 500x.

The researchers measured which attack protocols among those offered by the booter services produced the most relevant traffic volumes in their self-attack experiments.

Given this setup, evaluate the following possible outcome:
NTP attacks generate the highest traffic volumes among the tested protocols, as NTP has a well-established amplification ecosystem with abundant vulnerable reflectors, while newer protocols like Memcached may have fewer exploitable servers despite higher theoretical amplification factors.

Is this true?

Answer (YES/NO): YES